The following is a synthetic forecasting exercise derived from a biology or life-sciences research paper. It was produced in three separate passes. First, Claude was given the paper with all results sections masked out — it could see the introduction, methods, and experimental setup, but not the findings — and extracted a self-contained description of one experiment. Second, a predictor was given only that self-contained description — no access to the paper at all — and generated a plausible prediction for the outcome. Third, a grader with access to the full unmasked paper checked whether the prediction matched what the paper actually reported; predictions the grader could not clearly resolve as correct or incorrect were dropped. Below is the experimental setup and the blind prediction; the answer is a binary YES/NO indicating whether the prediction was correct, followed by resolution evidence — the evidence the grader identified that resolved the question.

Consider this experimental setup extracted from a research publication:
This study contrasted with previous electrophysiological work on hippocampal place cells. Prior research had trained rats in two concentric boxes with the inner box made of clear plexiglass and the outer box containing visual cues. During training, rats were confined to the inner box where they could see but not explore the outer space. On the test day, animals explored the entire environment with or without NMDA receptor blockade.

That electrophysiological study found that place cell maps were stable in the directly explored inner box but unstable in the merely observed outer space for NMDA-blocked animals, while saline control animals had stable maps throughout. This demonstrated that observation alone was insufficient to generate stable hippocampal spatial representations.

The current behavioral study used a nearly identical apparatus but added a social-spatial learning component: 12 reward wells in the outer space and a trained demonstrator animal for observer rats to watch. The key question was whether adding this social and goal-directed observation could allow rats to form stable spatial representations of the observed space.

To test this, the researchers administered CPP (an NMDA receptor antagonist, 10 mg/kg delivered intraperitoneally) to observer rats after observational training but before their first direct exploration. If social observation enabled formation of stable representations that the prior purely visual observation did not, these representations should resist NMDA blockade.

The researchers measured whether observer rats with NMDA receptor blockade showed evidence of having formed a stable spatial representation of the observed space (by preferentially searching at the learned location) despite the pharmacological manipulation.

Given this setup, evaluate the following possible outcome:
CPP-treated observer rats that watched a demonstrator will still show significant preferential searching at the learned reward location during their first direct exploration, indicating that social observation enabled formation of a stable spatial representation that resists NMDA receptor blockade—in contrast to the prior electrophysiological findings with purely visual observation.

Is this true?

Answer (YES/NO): YES